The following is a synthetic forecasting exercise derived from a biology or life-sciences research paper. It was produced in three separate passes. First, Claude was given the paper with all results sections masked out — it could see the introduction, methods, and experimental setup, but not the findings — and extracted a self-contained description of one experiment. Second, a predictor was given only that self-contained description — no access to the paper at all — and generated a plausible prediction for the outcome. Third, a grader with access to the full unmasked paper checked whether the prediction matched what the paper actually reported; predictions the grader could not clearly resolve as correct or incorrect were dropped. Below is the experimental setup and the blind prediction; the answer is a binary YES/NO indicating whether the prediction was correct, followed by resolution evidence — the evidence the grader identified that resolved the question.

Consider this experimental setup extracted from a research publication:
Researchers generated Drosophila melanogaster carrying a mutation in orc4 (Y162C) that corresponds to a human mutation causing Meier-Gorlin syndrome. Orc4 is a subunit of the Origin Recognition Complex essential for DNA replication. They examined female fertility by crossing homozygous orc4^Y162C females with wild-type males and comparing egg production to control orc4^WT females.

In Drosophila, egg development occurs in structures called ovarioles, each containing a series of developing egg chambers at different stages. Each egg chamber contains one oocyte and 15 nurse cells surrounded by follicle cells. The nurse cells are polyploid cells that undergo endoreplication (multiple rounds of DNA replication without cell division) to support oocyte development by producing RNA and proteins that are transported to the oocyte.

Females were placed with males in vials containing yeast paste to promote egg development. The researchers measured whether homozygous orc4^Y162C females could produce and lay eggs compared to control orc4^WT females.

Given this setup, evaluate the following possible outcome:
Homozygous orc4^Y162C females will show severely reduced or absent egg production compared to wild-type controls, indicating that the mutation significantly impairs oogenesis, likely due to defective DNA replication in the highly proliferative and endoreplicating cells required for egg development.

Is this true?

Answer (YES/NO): YES